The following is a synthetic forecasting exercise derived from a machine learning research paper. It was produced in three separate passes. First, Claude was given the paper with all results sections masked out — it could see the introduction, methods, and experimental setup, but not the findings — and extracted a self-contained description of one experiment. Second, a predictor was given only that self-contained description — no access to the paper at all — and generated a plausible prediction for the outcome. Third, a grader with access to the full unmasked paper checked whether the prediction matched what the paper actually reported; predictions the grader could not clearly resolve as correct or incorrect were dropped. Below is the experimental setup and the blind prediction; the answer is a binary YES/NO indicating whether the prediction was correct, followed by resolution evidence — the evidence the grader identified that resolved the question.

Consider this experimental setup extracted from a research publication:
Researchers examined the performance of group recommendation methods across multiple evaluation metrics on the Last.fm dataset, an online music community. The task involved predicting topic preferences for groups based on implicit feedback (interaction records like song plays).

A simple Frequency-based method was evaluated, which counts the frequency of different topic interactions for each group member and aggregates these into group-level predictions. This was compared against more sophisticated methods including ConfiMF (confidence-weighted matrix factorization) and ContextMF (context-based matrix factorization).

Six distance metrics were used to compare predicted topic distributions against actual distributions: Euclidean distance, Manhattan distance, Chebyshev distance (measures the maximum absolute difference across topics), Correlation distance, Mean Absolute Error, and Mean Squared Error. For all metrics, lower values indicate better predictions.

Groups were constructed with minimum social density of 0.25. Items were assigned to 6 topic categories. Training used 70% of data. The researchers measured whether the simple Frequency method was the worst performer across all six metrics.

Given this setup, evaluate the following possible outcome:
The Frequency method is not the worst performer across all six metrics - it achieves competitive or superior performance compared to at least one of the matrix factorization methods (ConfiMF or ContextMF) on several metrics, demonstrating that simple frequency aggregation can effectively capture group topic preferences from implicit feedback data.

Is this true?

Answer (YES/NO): NO